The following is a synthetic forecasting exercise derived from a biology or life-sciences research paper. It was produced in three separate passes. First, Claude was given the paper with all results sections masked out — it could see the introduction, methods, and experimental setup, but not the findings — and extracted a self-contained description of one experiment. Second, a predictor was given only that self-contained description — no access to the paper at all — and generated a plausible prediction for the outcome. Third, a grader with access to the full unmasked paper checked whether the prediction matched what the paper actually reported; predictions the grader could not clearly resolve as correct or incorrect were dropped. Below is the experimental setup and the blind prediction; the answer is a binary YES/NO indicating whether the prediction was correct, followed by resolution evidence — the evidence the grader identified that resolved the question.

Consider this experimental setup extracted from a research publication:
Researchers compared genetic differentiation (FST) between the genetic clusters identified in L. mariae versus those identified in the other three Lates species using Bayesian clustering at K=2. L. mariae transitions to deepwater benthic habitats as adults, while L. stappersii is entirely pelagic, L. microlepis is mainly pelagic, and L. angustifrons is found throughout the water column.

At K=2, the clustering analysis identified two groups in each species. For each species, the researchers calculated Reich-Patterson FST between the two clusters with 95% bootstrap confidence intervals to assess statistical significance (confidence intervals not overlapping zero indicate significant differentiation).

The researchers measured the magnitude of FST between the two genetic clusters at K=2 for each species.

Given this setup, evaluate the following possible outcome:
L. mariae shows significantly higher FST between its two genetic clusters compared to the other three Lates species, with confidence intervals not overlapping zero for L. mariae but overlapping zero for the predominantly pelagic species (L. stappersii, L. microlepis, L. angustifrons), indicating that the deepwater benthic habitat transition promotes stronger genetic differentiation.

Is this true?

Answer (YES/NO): NO